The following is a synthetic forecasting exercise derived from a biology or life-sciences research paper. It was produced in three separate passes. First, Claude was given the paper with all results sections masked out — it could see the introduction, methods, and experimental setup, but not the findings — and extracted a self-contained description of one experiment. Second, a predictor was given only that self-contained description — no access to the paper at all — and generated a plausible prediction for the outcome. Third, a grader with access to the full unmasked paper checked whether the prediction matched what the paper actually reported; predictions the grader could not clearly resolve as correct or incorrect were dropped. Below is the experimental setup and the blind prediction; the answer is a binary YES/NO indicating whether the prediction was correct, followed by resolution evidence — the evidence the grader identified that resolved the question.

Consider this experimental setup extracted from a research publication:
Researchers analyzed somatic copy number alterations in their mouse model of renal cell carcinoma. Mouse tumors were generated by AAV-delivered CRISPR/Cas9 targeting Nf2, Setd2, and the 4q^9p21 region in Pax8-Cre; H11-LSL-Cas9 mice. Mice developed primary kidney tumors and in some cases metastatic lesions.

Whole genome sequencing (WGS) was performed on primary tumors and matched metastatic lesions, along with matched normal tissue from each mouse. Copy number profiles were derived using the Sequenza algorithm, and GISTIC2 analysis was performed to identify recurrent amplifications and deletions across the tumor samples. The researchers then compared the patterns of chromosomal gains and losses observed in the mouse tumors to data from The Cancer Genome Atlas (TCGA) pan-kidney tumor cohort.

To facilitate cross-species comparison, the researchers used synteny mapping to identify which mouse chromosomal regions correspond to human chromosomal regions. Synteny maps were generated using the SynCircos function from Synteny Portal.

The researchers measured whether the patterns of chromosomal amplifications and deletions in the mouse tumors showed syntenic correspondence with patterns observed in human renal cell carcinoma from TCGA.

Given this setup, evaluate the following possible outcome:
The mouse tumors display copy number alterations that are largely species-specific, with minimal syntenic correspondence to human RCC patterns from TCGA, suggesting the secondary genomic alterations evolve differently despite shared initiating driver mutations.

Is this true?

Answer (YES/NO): NO